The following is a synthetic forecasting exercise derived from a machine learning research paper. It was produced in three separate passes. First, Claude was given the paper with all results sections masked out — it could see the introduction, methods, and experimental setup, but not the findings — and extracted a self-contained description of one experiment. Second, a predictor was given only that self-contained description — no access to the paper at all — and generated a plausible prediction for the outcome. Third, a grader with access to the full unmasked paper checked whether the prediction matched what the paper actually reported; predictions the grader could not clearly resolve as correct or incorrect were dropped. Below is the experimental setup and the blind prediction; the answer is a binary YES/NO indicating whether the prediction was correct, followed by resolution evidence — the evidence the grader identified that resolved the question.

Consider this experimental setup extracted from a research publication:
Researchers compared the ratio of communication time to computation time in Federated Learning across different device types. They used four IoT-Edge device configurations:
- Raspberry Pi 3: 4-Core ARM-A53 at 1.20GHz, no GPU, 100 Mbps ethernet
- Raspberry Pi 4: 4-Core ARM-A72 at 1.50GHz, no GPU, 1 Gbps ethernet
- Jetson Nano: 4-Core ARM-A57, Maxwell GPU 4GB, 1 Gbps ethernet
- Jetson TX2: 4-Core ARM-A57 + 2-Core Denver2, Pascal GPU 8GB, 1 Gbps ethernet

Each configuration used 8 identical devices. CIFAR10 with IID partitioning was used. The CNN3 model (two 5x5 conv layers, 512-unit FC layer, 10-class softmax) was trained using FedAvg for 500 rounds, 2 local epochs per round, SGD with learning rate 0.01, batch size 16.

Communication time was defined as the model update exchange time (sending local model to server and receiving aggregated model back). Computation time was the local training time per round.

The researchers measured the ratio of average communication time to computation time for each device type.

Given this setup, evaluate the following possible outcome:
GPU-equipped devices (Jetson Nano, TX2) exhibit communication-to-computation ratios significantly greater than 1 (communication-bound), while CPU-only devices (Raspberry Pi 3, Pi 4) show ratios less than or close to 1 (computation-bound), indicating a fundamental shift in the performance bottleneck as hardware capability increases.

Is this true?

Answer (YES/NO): YES